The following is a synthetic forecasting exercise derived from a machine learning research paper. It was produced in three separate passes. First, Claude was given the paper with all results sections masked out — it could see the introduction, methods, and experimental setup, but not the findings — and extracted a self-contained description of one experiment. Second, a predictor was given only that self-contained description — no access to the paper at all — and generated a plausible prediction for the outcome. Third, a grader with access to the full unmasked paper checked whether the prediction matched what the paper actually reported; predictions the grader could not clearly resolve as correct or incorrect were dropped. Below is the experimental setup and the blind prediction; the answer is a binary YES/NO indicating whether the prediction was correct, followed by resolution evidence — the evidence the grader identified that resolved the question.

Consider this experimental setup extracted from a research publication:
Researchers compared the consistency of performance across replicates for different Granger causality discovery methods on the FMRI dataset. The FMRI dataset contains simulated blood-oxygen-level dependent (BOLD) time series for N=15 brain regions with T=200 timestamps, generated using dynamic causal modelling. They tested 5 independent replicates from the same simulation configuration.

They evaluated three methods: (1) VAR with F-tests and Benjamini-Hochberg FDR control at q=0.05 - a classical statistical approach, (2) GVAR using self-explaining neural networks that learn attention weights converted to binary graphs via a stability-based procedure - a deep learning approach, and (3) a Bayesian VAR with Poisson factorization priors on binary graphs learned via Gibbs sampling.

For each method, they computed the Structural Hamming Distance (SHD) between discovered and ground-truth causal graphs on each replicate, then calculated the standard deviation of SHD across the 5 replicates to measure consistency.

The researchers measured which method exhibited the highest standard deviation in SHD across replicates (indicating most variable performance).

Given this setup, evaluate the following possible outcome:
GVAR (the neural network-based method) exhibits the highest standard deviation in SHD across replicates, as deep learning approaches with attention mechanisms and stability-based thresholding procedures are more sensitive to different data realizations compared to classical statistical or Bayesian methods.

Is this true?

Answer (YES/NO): YES